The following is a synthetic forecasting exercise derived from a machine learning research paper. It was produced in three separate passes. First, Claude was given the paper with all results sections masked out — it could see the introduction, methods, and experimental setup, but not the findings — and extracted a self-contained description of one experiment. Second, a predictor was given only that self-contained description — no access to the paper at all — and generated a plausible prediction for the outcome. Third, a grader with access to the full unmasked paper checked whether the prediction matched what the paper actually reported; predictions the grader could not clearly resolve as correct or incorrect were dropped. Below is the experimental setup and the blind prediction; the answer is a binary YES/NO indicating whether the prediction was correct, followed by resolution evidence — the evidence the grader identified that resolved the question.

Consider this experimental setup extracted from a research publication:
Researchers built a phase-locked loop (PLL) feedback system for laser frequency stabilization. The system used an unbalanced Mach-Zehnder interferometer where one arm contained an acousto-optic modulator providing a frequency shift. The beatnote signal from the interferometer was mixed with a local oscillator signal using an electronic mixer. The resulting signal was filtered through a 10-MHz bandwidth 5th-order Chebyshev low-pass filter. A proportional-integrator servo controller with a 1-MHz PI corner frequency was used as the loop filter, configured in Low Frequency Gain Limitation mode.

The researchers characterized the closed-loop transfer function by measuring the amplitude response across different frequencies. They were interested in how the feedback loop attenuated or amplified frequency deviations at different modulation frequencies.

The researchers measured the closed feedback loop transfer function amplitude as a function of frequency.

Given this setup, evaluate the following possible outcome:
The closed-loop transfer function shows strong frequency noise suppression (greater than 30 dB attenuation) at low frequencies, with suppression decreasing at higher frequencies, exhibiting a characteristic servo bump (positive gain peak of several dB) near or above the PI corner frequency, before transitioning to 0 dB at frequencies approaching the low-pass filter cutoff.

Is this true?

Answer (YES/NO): NO